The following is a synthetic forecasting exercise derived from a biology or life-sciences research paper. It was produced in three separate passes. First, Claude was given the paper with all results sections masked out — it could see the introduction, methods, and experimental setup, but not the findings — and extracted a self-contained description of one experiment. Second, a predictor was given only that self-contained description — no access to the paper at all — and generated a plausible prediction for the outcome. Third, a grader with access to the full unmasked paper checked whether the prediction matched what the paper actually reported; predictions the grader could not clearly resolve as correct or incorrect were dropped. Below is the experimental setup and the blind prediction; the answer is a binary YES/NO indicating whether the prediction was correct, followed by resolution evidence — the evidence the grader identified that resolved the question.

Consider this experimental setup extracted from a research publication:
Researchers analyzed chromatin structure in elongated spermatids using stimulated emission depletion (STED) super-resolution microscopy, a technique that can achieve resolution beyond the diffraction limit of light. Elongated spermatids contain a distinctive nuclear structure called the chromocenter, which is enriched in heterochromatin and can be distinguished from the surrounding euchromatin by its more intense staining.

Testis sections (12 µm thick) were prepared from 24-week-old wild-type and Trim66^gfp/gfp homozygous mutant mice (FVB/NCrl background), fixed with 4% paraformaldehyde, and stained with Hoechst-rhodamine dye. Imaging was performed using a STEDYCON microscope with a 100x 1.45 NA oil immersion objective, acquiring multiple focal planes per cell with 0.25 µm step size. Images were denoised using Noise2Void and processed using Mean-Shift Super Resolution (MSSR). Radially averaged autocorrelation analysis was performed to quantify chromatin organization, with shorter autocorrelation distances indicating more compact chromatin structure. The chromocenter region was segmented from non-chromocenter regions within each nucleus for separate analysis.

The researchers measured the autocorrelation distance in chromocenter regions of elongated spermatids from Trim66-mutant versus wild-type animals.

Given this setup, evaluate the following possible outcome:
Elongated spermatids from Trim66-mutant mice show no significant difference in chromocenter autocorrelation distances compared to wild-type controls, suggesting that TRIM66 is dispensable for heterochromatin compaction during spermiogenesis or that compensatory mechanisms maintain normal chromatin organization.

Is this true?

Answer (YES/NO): YES